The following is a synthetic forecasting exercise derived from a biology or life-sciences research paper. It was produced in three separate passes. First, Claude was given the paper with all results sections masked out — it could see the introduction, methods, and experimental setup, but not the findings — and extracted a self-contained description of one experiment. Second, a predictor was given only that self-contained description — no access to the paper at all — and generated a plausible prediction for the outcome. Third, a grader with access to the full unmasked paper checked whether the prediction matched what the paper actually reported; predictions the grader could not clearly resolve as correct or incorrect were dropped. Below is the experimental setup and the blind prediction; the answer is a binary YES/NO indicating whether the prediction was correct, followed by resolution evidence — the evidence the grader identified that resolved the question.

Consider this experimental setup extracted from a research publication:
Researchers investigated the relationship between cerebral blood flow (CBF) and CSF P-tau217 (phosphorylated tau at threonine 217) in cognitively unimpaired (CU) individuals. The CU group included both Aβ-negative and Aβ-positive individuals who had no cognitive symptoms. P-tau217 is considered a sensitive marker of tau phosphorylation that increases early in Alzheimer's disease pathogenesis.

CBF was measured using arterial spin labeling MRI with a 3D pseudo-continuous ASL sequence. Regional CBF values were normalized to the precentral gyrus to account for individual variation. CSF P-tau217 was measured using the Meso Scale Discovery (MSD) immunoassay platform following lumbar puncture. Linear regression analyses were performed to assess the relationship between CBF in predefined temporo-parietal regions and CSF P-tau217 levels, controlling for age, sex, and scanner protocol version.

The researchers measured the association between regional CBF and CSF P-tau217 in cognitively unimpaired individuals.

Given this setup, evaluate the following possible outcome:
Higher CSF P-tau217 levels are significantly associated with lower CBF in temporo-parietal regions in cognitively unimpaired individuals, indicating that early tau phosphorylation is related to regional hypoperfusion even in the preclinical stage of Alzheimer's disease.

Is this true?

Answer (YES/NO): NO